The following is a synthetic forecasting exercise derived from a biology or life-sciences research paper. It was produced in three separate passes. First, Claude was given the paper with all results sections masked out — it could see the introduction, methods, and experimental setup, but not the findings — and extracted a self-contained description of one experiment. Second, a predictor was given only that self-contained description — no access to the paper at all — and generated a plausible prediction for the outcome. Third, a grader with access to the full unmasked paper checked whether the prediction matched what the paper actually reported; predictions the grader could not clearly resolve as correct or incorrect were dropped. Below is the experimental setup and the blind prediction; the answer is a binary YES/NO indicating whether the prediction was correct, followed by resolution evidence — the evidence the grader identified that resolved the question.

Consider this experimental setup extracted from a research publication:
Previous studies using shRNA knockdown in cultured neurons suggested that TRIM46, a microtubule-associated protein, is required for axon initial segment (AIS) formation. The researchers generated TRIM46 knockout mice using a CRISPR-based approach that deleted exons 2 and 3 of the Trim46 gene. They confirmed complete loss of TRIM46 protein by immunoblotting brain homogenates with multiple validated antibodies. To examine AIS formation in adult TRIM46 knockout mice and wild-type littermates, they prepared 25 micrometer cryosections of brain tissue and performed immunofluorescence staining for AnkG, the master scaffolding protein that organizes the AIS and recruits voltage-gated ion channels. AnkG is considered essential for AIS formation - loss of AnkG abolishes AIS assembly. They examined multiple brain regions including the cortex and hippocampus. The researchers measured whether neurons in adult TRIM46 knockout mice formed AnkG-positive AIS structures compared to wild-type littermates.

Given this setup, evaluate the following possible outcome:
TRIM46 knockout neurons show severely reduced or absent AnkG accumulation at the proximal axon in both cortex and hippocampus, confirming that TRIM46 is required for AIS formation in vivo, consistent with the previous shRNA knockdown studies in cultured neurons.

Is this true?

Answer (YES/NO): NO